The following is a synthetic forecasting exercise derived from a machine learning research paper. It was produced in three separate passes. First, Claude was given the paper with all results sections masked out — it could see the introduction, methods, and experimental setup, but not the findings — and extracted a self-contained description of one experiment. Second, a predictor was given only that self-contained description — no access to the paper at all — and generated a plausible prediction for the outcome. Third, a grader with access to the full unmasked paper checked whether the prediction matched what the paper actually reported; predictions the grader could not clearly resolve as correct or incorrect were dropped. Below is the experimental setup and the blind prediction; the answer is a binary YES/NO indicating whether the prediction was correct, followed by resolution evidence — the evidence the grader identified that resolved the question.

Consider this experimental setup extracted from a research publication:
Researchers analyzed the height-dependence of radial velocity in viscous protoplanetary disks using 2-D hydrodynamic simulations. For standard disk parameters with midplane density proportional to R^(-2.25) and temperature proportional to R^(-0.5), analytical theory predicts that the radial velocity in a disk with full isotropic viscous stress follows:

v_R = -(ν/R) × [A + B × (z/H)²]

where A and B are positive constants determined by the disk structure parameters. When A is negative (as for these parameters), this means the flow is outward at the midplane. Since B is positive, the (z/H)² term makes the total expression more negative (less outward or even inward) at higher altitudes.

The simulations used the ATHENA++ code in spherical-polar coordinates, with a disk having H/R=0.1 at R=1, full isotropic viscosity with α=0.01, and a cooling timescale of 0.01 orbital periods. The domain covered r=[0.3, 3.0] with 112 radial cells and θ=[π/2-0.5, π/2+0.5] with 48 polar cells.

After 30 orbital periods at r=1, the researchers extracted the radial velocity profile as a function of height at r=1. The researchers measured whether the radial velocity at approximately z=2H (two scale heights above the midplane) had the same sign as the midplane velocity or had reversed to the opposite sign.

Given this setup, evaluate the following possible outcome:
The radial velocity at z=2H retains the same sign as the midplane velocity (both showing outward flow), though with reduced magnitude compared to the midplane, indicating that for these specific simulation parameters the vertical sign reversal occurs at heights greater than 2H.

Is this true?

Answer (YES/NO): NO